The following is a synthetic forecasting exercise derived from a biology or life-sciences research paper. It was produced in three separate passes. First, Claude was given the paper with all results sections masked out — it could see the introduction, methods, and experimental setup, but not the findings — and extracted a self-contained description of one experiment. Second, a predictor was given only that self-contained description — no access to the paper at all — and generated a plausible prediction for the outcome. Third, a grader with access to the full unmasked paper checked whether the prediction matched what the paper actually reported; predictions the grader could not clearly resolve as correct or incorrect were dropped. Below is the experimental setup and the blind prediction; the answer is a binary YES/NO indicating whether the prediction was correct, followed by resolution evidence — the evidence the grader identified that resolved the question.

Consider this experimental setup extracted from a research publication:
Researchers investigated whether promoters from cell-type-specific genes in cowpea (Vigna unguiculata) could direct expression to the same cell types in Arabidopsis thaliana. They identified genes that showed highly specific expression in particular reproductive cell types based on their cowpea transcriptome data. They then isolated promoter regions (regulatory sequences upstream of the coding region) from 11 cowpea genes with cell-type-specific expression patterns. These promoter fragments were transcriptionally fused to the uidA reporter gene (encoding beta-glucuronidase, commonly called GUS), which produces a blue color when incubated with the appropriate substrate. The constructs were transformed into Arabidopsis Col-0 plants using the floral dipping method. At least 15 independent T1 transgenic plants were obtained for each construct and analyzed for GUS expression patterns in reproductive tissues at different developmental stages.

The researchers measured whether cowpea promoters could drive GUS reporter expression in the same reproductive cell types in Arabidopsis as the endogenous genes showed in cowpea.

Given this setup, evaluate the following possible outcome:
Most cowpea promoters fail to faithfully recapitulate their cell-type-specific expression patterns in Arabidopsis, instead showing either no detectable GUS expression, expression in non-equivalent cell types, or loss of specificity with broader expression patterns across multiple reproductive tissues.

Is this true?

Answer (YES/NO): YES